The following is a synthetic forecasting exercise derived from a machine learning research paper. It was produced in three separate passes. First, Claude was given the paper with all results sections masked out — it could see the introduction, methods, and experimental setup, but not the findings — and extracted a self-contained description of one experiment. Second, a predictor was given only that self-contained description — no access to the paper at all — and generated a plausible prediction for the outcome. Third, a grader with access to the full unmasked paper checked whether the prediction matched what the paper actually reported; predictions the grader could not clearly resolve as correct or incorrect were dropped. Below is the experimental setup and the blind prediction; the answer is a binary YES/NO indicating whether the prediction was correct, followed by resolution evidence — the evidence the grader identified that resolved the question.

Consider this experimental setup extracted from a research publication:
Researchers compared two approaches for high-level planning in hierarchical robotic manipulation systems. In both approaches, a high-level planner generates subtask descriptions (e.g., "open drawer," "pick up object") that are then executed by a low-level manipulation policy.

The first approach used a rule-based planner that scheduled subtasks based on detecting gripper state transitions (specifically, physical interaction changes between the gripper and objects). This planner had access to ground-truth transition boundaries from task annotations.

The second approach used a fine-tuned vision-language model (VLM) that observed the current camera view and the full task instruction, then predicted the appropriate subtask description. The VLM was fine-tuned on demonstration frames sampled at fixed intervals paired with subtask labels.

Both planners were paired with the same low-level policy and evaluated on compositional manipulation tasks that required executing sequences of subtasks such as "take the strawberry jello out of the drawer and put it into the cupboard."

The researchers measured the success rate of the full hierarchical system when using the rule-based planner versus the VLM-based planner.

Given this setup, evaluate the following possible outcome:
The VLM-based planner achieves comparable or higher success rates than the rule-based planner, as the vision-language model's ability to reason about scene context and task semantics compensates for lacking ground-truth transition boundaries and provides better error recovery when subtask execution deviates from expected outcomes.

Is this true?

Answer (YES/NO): NO